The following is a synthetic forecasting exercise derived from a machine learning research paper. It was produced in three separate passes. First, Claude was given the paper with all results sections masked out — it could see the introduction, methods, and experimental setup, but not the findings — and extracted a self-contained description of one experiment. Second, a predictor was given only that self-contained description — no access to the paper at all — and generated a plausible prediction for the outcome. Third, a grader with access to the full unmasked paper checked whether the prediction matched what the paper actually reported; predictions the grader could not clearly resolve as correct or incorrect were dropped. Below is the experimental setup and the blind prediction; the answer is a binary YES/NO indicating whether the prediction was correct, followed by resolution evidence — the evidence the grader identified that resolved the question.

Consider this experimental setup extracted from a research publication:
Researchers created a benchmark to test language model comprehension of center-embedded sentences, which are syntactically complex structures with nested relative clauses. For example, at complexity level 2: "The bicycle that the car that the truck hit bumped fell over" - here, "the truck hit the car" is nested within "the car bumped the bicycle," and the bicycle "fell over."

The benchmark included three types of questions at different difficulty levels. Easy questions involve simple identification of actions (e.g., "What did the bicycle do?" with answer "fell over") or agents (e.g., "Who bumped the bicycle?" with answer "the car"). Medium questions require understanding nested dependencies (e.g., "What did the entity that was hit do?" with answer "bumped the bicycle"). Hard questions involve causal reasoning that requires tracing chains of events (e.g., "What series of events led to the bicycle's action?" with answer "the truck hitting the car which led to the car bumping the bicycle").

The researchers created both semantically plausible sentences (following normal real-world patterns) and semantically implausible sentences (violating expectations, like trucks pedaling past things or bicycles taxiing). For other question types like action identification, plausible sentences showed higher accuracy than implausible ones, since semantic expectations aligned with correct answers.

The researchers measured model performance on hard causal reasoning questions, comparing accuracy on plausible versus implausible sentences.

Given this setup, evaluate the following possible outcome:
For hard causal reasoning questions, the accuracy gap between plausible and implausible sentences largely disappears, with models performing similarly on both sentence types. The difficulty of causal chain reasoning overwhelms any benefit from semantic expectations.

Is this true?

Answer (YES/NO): NO